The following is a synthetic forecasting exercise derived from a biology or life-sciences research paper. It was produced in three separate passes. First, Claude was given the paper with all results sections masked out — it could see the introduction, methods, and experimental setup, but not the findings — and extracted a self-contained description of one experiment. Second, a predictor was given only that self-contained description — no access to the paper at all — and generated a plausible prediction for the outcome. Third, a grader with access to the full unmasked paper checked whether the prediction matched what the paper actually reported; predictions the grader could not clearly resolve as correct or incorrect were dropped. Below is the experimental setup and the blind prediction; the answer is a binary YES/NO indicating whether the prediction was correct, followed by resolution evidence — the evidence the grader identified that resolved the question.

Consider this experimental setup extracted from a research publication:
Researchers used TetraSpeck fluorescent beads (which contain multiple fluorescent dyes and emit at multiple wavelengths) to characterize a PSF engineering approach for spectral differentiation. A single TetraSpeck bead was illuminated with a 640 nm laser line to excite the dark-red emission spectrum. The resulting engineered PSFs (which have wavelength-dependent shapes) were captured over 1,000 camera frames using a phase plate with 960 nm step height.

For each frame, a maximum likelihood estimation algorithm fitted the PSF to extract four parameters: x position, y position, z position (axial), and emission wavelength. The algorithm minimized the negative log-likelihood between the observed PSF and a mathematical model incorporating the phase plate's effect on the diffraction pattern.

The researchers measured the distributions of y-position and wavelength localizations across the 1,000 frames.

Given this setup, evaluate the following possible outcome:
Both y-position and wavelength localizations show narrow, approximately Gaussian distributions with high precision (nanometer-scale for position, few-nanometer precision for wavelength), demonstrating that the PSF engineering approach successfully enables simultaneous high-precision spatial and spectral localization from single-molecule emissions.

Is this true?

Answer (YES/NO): NO